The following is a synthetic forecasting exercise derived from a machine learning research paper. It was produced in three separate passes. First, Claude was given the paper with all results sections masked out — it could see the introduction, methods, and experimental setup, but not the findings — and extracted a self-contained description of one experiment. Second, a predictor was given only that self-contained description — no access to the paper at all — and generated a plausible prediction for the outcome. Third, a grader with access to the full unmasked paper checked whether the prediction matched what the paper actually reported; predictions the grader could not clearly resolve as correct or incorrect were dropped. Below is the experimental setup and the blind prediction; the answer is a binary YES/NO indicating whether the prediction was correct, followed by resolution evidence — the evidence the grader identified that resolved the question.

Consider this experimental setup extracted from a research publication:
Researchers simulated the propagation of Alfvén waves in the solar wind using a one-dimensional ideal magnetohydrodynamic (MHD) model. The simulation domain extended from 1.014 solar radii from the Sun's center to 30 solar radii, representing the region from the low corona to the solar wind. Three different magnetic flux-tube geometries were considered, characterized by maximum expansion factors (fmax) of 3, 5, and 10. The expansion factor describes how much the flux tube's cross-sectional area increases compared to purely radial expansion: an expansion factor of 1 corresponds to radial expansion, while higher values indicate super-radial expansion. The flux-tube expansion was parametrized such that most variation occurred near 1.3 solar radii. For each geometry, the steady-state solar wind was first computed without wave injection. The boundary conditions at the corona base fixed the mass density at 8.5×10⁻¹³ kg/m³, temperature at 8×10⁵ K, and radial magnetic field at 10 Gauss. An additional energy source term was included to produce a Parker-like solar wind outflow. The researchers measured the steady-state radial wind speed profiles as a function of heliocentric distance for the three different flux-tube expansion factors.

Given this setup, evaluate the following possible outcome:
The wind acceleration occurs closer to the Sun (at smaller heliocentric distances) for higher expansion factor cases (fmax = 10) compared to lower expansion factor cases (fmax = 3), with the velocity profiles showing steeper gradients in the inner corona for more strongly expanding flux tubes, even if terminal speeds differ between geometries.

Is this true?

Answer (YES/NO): YES